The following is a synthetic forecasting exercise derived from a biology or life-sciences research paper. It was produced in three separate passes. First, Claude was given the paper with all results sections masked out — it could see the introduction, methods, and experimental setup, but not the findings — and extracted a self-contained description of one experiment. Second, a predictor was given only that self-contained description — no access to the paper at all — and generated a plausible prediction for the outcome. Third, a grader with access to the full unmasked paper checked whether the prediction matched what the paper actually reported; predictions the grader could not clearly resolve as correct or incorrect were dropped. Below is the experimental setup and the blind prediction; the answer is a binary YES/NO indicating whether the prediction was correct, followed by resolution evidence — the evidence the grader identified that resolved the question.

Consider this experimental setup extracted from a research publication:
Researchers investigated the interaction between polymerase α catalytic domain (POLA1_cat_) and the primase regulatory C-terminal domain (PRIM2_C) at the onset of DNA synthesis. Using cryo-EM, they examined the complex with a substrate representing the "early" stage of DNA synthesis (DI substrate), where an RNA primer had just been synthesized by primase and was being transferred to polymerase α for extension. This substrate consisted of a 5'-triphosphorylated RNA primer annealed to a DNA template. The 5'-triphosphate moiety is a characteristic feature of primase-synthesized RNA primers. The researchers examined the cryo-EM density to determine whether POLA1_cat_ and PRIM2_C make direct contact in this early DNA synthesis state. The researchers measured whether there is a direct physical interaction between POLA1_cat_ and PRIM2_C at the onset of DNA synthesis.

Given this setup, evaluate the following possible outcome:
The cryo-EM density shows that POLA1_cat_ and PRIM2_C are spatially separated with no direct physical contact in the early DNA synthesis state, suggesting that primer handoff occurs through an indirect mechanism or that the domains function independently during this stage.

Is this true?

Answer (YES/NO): NO